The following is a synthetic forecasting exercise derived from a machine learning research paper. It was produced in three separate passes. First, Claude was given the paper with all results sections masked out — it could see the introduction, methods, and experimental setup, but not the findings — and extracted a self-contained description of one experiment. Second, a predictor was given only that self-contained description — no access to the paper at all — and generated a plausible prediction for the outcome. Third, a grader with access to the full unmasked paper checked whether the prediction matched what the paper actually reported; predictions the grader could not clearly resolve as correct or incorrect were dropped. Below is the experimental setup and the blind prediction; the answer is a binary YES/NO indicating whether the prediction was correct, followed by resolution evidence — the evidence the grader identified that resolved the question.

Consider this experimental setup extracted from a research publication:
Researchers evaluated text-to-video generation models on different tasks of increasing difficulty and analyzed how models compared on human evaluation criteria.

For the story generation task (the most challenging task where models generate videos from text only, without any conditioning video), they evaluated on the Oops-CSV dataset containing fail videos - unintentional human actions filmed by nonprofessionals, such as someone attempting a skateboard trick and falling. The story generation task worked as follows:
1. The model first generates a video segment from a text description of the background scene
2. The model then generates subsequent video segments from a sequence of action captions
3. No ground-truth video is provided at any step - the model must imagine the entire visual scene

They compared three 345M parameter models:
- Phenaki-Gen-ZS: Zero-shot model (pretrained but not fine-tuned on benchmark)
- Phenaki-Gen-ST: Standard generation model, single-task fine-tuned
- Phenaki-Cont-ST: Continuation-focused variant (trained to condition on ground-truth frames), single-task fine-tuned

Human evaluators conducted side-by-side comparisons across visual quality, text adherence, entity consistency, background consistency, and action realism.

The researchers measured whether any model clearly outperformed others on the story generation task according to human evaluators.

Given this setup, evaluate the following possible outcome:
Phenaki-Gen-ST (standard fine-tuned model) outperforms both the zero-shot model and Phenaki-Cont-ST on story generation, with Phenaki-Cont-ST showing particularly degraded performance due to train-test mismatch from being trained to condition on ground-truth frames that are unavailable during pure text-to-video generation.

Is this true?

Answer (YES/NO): NO